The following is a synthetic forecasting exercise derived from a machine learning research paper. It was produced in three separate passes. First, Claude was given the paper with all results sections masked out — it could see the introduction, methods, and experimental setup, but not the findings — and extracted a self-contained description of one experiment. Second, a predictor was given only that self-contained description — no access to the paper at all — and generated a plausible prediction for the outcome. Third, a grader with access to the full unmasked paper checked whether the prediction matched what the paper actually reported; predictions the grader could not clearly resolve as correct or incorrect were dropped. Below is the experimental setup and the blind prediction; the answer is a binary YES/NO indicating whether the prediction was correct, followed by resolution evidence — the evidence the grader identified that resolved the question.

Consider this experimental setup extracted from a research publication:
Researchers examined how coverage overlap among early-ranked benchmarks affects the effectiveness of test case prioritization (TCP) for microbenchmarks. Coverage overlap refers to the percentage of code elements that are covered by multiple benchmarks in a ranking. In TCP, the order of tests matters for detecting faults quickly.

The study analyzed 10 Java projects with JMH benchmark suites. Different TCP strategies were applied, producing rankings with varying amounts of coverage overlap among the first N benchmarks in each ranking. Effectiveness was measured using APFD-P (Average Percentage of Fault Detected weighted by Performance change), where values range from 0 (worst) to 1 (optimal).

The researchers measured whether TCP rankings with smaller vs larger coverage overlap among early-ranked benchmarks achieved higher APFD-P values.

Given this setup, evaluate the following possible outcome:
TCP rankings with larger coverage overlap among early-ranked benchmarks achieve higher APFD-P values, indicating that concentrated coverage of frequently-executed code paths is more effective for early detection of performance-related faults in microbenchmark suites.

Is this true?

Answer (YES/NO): NO